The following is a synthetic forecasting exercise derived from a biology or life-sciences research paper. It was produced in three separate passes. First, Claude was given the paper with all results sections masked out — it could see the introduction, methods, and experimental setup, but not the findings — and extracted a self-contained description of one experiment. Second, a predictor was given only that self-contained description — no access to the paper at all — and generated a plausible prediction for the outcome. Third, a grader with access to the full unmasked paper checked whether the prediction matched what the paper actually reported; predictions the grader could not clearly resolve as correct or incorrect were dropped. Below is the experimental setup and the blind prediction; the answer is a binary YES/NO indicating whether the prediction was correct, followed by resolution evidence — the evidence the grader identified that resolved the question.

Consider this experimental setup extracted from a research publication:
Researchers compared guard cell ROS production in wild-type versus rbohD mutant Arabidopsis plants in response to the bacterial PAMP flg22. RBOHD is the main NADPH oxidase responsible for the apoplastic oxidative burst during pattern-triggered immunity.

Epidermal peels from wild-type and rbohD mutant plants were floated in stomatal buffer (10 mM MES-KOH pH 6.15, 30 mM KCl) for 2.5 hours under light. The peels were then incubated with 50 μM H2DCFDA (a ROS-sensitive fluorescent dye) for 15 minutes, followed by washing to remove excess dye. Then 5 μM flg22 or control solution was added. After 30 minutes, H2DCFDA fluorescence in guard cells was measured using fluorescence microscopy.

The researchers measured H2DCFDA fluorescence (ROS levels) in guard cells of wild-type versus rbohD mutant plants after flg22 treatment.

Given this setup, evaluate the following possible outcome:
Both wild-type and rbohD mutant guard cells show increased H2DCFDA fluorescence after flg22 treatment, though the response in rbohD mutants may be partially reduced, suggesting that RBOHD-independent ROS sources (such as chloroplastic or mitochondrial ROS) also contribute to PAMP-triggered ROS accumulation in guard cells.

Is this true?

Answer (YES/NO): NO